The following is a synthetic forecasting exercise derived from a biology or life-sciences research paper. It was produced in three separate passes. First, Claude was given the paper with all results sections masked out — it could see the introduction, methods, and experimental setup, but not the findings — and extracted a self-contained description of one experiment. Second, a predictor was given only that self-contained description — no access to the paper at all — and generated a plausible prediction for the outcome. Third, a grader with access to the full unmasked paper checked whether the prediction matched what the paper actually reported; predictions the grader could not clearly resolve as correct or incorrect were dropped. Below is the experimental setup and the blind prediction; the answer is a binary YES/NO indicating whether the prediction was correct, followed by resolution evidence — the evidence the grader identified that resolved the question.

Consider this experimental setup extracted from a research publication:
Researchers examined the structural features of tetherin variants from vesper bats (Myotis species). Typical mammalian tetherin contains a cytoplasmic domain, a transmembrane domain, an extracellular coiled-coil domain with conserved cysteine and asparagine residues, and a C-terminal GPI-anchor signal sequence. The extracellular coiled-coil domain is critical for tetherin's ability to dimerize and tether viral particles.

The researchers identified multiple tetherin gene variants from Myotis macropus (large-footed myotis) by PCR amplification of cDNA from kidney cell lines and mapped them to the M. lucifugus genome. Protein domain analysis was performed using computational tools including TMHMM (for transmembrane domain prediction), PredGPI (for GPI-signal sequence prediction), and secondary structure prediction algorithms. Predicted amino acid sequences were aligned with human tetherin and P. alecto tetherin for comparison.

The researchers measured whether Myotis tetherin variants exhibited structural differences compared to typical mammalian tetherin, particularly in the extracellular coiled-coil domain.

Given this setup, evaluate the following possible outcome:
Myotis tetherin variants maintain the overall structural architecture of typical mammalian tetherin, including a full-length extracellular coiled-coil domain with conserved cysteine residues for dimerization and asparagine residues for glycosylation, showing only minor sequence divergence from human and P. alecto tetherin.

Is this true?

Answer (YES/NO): NO